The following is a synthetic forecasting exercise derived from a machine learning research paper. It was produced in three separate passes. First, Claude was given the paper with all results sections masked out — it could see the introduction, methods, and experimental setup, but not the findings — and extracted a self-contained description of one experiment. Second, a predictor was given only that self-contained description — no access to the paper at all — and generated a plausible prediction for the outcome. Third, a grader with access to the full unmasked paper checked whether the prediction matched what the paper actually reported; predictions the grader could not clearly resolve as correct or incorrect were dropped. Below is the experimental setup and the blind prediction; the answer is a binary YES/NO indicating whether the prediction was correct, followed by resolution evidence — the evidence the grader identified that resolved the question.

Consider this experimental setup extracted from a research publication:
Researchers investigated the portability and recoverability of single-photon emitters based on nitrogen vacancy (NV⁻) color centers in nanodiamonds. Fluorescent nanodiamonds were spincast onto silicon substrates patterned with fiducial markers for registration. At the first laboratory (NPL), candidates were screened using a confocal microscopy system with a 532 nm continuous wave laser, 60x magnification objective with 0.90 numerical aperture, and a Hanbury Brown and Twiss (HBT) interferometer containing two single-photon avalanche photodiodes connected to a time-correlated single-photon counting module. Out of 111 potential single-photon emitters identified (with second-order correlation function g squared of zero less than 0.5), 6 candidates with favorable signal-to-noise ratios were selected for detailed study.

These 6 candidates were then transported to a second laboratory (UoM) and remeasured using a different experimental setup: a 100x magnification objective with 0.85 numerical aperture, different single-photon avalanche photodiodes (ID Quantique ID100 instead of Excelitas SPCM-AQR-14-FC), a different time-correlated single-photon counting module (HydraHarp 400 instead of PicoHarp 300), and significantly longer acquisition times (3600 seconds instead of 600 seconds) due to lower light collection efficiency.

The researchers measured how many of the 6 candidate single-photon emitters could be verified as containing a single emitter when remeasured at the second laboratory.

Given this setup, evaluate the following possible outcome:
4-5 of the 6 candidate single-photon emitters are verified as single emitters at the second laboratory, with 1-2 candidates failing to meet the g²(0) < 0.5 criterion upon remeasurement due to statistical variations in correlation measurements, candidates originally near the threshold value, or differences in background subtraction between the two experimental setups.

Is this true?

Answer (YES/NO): YES